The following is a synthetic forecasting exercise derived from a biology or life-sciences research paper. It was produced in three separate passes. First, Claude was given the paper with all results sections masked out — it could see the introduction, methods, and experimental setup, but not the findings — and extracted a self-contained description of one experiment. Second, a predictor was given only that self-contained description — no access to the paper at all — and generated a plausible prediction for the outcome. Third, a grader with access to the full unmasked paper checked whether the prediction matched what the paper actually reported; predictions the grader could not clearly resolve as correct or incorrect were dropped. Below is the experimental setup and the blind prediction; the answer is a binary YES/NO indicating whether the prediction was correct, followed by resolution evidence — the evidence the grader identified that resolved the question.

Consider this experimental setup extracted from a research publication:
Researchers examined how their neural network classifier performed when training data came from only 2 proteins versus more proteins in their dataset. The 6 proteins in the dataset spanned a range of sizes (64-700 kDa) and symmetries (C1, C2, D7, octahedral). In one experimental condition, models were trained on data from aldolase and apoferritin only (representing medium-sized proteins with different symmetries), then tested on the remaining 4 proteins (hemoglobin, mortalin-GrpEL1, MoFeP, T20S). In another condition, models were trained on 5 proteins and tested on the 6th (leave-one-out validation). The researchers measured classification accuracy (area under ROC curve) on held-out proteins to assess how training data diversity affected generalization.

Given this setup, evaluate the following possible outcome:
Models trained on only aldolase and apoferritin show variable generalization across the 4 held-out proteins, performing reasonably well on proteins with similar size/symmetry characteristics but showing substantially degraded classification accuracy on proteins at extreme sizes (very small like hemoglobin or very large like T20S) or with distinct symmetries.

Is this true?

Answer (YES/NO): NO